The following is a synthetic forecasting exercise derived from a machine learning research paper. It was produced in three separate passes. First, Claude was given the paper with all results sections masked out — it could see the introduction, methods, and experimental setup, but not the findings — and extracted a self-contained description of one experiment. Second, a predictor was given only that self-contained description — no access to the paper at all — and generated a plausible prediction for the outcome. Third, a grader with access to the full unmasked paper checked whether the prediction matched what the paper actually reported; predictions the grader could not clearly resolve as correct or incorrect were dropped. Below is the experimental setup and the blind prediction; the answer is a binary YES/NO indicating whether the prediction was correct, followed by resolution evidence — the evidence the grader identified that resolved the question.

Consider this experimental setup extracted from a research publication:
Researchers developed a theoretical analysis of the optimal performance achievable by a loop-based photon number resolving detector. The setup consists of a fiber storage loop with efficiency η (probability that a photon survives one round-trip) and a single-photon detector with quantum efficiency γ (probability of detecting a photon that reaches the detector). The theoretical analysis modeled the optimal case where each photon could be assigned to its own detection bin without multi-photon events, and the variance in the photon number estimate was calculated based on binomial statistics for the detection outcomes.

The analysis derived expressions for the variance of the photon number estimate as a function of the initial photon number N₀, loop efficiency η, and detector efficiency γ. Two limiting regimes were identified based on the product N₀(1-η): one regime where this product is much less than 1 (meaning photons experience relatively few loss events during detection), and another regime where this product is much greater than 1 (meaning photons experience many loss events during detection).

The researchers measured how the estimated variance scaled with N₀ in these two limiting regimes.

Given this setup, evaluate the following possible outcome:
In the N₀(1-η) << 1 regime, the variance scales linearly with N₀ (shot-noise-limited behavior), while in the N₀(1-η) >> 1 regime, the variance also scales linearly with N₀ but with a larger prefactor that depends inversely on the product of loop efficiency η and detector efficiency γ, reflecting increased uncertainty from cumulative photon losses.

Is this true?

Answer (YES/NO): NO